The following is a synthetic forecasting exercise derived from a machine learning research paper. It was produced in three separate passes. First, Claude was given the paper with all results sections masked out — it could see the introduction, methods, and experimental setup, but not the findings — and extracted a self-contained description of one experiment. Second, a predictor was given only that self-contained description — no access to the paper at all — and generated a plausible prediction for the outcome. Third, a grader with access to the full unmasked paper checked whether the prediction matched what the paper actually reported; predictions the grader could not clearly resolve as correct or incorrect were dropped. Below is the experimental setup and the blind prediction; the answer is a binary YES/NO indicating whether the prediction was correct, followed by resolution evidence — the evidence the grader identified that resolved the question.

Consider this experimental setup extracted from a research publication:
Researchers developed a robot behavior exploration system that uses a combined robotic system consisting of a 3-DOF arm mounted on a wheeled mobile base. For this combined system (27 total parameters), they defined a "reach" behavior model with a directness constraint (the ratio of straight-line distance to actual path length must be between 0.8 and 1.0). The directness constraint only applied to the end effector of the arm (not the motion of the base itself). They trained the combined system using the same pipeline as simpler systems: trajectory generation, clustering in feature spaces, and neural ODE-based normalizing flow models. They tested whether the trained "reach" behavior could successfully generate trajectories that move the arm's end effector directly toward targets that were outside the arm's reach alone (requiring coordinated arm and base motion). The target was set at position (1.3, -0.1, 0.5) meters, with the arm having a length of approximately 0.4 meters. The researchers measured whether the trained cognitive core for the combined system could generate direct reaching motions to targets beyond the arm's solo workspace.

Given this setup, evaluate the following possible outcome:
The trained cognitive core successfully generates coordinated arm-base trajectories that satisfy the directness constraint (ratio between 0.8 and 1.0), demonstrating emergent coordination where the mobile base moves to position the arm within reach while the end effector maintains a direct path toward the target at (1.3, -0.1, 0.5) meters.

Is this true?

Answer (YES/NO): YES